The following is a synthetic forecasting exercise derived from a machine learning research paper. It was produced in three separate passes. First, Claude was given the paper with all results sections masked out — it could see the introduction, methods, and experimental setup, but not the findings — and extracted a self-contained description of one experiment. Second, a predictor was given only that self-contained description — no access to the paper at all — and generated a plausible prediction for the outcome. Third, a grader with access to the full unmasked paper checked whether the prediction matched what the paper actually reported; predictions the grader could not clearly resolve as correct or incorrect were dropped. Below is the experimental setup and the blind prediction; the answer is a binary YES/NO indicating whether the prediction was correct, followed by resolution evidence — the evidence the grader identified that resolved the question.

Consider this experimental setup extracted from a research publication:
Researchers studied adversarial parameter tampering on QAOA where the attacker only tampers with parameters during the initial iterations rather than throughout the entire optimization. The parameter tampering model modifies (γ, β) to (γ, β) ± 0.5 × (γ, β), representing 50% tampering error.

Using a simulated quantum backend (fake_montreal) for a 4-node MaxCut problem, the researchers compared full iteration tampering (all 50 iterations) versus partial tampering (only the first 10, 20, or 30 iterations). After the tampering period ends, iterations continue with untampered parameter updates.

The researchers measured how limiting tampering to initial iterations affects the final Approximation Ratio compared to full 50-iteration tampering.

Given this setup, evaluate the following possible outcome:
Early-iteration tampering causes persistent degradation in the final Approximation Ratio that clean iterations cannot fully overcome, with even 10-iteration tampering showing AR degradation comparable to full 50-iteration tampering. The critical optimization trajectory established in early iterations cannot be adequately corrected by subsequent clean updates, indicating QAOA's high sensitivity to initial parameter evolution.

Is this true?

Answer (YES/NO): NO